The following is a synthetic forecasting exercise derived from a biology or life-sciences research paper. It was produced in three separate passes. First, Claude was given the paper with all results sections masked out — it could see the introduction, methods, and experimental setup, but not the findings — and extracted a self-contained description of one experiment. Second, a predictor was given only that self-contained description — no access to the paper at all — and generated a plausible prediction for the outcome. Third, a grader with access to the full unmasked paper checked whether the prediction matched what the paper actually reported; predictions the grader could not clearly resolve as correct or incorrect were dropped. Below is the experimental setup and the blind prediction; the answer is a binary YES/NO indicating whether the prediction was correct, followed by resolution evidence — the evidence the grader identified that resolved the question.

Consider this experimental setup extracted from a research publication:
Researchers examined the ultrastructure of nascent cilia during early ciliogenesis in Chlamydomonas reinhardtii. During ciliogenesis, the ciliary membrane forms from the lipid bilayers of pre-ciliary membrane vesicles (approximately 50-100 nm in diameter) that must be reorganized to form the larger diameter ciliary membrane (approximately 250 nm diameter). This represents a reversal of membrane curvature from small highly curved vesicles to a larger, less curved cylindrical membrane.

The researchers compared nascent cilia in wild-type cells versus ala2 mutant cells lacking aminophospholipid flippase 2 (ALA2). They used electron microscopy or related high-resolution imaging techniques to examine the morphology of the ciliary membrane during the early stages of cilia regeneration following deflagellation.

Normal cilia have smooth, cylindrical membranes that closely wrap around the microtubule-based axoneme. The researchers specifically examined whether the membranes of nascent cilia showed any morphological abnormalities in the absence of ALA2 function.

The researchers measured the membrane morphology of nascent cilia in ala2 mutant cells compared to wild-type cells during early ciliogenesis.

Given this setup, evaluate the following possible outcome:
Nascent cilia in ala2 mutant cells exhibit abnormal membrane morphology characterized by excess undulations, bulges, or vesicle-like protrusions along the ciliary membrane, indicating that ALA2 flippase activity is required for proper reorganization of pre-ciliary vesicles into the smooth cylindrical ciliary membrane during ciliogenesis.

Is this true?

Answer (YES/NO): NO